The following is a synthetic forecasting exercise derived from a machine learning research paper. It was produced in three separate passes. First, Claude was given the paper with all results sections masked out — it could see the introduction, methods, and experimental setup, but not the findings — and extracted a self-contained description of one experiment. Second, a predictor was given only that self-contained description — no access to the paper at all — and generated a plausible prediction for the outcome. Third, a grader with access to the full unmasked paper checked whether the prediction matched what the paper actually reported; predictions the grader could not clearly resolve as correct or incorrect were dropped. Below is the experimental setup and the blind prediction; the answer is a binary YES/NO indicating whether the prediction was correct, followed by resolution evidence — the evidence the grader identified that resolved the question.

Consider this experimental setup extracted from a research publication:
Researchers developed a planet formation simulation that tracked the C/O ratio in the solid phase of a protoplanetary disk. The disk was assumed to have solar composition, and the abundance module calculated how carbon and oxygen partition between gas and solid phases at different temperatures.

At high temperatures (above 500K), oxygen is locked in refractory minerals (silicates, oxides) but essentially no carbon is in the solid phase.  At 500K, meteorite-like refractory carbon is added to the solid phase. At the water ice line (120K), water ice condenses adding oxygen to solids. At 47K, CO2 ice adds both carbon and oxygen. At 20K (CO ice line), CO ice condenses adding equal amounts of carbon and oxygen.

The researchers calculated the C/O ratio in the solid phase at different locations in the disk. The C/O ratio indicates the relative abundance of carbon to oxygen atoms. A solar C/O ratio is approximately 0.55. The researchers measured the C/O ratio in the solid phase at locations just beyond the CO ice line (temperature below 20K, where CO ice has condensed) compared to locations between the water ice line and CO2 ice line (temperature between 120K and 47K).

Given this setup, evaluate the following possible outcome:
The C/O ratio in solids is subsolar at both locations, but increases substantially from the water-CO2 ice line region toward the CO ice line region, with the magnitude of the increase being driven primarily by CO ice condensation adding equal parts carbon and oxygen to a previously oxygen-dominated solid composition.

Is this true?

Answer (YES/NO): NO